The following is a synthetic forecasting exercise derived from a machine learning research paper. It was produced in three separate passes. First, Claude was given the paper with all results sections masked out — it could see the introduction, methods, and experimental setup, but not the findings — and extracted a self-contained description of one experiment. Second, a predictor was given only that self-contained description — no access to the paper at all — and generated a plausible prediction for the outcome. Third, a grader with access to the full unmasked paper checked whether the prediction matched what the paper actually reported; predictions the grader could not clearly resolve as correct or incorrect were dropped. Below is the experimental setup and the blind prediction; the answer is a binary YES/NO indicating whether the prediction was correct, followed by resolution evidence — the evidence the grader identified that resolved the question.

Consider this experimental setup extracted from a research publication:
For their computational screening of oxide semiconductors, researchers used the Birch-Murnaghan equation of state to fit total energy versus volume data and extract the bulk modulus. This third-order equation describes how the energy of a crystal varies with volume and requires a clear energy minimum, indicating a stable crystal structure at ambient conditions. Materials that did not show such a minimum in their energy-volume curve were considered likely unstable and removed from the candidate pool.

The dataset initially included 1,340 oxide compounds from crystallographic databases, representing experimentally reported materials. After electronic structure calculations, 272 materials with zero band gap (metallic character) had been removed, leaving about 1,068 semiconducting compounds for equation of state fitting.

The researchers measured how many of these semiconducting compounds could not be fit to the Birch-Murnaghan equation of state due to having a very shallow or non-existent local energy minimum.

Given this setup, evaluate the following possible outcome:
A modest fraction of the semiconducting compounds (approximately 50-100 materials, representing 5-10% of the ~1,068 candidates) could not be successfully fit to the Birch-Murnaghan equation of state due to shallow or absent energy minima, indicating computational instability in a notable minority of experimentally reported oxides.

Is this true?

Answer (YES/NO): NO